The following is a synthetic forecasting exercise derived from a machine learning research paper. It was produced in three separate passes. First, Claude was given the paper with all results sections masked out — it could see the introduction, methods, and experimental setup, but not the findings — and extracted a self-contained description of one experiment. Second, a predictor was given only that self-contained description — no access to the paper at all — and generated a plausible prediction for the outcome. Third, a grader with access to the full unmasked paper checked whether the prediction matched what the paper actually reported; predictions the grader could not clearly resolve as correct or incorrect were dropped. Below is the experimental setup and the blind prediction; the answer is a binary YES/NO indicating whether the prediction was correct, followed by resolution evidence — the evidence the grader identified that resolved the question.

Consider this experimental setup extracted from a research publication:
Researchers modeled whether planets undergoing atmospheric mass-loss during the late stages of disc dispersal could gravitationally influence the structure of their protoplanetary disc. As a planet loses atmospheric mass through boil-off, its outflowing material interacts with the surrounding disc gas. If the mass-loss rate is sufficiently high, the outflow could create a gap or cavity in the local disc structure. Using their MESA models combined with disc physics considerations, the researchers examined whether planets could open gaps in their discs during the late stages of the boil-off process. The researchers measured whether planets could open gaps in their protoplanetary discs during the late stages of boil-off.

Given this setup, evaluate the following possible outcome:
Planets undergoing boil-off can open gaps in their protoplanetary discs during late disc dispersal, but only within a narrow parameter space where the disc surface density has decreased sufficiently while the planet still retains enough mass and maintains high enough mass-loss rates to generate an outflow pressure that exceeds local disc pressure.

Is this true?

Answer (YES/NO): NO